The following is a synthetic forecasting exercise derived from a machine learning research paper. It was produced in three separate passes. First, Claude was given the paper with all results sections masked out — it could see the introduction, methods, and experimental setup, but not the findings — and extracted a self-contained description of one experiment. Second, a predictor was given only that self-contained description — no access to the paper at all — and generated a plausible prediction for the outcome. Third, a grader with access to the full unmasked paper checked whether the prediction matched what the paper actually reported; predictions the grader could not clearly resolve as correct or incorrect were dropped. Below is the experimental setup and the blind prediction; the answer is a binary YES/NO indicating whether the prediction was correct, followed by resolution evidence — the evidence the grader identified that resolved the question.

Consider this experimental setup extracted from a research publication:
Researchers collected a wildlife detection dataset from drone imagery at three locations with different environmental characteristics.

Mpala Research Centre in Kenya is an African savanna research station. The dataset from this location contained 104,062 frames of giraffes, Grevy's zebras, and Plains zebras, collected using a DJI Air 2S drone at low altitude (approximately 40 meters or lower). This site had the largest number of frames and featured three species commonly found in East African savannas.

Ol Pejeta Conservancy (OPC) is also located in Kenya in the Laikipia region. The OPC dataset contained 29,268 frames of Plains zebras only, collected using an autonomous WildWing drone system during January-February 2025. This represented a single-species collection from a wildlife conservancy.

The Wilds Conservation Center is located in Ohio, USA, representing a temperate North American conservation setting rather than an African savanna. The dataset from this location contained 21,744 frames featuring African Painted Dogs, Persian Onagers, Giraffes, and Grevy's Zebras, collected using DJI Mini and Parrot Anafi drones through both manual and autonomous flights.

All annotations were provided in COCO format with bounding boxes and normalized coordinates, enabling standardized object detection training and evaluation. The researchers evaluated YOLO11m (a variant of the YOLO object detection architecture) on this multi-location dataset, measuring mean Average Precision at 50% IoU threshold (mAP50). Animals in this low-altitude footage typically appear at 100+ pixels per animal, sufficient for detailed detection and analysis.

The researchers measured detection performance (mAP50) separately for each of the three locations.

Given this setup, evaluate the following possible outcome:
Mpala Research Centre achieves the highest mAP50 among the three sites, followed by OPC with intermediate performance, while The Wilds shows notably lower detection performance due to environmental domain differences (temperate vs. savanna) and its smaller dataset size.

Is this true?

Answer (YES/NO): NO